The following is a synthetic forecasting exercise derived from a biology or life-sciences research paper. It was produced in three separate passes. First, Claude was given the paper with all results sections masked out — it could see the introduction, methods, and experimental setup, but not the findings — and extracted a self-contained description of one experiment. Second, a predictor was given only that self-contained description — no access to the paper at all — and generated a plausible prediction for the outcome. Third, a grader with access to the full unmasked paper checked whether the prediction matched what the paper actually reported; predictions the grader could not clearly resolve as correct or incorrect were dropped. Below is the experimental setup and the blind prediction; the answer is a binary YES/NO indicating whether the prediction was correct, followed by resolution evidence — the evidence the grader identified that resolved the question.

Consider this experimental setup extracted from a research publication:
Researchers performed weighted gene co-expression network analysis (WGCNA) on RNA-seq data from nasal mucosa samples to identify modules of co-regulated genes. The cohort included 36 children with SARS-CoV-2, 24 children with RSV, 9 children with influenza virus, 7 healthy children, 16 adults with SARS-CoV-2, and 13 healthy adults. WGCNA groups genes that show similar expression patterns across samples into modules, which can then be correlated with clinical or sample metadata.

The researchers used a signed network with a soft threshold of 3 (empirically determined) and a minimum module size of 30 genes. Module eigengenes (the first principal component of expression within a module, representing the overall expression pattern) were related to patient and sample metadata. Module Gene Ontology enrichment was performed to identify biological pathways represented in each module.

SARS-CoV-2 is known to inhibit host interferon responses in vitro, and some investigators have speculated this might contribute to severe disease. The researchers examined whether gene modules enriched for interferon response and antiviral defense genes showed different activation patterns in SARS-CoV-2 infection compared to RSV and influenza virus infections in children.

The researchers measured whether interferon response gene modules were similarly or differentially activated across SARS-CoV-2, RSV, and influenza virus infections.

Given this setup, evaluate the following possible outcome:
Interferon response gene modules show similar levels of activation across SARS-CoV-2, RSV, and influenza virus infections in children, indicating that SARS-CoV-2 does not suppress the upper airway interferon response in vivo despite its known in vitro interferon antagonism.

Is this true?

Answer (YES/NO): YES